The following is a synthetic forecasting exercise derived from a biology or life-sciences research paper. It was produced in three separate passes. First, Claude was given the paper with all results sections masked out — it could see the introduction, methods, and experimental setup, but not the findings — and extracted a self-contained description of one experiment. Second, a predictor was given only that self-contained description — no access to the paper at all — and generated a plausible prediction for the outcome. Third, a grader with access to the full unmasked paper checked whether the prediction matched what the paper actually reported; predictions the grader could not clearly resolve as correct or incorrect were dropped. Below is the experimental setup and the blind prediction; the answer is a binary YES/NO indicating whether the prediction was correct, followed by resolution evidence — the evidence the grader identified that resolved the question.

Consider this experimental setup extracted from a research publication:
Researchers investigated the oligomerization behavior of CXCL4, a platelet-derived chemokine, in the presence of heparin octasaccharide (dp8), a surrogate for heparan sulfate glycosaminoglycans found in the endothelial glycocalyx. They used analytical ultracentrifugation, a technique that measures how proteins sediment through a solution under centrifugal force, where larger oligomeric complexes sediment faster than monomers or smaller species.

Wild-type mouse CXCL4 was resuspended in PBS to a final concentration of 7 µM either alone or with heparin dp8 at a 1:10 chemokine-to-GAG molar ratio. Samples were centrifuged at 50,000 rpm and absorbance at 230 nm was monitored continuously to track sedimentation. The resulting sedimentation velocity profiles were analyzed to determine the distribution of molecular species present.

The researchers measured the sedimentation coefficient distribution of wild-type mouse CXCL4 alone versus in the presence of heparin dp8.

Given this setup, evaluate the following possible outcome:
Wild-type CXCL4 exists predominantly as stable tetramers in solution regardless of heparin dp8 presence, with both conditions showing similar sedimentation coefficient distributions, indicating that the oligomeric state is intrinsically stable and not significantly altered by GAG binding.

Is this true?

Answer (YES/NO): NO